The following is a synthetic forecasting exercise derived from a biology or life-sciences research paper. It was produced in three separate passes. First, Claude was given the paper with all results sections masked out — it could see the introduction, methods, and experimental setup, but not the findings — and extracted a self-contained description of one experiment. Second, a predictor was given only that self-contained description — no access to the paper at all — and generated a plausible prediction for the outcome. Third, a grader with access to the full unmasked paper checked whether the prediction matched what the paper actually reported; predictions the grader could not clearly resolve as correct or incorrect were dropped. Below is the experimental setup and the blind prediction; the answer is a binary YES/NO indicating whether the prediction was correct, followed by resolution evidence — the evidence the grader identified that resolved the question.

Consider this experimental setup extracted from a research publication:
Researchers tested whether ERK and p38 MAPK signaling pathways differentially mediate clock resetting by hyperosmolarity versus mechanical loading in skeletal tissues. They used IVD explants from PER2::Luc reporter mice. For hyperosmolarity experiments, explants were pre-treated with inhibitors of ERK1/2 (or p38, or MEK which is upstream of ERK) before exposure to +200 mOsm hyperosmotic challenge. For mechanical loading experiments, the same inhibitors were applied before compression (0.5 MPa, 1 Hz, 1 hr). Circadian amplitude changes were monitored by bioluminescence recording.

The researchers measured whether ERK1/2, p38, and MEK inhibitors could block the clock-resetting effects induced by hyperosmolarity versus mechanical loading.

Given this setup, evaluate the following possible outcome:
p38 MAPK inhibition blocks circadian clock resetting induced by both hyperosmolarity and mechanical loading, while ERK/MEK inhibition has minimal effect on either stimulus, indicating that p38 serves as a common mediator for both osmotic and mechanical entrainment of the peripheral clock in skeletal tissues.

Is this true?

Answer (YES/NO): NO